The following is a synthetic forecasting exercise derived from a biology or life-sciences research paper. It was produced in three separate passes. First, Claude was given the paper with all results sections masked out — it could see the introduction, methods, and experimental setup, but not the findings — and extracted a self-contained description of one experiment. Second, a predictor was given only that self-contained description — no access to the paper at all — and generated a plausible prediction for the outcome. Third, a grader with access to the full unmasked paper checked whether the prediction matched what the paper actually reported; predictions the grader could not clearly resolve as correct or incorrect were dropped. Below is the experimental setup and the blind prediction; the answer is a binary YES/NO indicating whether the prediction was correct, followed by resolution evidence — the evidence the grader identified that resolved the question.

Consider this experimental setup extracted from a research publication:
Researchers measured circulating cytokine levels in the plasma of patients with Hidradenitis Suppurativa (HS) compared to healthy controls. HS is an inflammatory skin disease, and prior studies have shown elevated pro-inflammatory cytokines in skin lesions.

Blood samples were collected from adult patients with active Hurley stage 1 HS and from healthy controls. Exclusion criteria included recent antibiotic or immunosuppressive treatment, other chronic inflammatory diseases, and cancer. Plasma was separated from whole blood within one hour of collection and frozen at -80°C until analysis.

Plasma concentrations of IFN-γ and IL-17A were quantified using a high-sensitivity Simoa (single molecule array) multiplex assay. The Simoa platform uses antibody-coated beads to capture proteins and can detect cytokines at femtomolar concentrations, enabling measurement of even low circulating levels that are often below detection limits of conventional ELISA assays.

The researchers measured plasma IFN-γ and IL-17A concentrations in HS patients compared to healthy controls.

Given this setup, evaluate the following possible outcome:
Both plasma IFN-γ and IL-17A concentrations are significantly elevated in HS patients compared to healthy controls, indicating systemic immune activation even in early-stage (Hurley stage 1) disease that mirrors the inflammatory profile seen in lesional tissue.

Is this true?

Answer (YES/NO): NO